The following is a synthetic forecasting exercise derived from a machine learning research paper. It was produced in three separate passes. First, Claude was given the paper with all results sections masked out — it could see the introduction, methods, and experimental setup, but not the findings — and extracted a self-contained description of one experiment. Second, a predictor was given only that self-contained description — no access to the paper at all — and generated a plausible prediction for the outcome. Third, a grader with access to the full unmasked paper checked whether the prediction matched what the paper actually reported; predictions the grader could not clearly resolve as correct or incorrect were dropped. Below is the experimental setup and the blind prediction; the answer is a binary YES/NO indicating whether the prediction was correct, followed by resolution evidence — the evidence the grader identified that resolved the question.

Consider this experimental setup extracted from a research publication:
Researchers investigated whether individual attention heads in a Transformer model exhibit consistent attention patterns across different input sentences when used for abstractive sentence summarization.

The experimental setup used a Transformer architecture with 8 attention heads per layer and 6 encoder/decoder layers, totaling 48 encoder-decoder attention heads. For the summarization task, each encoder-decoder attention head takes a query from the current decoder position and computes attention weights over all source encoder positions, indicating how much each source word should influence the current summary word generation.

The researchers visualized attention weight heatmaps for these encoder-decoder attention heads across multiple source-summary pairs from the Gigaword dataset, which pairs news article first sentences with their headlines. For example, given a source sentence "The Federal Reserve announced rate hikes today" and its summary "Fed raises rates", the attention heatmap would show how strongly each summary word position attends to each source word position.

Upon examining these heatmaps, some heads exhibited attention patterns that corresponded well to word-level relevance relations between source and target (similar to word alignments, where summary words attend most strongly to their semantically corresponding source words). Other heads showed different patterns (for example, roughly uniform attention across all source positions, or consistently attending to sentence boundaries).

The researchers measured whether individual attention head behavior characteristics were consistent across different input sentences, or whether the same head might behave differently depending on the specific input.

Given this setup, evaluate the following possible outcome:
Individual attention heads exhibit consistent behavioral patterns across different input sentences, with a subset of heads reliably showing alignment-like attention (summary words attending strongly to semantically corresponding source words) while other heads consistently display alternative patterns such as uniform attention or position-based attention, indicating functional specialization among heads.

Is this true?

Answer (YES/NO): YES